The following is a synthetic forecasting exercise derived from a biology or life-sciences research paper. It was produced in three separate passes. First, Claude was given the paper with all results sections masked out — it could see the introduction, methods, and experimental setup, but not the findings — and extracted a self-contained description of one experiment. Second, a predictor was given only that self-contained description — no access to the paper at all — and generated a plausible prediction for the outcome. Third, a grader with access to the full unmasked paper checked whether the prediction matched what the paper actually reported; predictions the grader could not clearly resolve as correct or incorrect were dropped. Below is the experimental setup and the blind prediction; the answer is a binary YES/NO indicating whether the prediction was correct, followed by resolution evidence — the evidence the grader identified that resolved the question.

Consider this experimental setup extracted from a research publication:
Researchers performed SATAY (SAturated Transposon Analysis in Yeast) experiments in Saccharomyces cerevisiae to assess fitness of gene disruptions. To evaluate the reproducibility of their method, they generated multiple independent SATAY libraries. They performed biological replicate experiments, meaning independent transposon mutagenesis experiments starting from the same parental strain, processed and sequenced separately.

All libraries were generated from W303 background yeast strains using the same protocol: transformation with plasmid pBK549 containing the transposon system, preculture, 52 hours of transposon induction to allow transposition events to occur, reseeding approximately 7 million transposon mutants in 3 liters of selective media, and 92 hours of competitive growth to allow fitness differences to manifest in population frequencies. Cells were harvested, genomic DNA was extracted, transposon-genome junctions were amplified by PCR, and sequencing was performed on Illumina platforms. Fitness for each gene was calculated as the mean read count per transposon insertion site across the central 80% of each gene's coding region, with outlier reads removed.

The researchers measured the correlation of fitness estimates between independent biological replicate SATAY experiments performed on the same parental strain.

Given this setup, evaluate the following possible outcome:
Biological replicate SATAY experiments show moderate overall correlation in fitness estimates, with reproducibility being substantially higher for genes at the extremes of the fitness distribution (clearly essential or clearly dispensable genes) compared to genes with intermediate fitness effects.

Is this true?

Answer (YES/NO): NO